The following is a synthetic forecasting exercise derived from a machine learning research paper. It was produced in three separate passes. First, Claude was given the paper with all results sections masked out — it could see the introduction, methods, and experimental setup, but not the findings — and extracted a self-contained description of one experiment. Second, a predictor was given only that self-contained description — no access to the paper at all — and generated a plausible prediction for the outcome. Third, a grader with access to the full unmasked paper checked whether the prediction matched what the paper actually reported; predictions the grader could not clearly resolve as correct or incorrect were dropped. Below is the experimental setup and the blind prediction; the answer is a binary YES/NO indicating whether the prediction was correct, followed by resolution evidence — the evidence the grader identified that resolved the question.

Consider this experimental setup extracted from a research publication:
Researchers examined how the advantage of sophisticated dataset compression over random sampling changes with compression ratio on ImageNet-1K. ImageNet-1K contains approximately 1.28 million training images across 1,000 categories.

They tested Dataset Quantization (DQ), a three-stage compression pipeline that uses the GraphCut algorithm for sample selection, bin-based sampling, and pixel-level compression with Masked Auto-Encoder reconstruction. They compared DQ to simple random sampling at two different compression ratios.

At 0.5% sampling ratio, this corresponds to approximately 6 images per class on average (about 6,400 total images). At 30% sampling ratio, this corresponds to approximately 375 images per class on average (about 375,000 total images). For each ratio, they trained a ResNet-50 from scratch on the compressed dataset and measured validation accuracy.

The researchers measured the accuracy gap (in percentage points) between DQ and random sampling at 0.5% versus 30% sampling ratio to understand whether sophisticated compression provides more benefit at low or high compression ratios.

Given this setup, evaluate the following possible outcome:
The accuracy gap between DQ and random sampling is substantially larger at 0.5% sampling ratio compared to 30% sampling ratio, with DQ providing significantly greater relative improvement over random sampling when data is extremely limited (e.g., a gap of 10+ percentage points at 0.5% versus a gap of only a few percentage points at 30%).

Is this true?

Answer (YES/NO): NO